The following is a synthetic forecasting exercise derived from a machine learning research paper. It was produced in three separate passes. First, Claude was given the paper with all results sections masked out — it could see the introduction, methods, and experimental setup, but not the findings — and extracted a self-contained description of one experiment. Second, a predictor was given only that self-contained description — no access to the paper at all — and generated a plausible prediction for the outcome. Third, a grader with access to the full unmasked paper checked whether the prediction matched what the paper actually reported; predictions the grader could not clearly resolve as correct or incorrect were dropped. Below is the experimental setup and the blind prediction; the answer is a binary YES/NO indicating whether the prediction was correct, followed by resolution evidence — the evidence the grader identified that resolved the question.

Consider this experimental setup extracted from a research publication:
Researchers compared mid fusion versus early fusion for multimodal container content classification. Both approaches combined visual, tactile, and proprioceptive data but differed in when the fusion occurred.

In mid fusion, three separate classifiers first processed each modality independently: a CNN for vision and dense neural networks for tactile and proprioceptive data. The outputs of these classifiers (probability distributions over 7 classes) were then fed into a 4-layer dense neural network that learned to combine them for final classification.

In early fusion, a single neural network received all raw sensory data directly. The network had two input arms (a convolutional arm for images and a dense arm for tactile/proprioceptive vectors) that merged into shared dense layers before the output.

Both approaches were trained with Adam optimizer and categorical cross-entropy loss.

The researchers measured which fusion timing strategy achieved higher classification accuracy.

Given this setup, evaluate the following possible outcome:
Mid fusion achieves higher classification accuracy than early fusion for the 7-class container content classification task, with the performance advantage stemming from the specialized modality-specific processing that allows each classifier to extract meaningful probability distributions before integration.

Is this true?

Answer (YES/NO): YES